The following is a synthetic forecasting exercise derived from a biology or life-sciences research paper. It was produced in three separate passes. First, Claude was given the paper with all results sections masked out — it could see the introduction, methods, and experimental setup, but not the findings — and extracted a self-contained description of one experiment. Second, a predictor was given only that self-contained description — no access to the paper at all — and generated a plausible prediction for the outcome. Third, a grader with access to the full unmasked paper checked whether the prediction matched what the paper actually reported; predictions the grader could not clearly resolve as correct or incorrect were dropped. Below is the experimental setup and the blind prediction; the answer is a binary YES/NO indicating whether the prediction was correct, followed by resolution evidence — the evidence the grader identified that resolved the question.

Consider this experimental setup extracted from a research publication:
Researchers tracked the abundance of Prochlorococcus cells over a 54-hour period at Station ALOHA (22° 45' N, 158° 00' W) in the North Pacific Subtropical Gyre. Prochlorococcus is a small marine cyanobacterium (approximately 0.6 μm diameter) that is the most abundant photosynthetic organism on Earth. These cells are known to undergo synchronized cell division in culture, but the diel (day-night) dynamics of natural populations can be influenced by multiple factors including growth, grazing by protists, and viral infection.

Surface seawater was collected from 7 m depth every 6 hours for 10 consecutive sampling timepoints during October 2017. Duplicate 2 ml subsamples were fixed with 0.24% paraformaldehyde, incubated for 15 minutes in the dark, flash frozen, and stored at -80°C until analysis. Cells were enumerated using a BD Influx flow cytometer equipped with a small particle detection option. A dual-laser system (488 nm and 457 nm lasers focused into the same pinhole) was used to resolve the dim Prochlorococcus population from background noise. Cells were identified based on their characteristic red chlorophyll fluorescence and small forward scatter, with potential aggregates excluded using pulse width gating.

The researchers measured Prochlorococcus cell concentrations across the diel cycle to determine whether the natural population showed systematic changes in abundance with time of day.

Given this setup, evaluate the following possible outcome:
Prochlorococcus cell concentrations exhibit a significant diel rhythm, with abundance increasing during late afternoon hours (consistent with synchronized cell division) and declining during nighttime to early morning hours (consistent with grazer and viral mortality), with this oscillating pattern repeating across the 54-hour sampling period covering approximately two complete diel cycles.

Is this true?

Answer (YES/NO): NO